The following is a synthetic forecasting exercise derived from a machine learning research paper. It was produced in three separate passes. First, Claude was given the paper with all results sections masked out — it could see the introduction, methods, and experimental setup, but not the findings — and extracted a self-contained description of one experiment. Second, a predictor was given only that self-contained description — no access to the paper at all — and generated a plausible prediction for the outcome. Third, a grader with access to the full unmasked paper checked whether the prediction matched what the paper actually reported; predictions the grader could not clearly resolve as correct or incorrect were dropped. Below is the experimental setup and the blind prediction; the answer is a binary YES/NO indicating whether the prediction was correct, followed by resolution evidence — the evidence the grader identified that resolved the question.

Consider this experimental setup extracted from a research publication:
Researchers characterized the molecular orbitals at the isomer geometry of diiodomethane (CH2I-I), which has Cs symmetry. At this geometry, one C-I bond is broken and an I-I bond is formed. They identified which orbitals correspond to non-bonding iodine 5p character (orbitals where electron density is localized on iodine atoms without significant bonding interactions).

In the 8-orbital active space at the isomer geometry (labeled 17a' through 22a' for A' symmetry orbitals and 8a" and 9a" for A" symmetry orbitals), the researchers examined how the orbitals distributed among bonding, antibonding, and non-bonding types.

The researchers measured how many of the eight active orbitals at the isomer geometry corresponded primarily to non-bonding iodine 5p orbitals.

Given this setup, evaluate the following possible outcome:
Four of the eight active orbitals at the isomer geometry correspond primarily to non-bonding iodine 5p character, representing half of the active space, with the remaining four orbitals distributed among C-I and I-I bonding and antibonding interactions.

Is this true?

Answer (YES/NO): NO